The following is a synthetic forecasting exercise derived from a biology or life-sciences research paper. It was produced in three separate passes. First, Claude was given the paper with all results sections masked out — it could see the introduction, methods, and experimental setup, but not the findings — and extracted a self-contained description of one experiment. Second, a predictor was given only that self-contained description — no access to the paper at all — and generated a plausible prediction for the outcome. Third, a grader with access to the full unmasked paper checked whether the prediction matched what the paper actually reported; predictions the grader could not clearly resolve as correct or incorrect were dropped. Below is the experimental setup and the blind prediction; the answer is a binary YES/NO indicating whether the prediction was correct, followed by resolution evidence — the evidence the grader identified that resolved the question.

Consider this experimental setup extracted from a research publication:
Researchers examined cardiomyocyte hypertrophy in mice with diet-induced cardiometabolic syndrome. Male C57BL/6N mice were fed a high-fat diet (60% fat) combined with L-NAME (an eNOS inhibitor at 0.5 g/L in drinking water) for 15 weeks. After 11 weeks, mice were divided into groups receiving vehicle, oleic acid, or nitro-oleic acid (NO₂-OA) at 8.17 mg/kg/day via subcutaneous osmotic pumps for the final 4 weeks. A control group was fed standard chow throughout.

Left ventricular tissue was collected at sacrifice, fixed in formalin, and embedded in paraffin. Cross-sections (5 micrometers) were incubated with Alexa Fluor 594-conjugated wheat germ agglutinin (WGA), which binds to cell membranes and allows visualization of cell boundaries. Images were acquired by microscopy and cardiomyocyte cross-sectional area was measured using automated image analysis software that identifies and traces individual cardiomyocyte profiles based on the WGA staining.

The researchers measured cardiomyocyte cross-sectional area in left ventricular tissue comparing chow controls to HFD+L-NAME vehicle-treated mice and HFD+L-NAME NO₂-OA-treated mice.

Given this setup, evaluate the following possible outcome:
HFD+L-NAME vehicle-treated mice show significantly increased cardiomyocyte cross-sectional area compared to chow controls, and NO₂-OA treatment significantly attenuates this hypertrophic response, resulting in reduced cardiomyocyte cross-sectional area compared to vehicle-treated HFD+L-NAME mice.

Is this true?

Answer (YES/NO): NO